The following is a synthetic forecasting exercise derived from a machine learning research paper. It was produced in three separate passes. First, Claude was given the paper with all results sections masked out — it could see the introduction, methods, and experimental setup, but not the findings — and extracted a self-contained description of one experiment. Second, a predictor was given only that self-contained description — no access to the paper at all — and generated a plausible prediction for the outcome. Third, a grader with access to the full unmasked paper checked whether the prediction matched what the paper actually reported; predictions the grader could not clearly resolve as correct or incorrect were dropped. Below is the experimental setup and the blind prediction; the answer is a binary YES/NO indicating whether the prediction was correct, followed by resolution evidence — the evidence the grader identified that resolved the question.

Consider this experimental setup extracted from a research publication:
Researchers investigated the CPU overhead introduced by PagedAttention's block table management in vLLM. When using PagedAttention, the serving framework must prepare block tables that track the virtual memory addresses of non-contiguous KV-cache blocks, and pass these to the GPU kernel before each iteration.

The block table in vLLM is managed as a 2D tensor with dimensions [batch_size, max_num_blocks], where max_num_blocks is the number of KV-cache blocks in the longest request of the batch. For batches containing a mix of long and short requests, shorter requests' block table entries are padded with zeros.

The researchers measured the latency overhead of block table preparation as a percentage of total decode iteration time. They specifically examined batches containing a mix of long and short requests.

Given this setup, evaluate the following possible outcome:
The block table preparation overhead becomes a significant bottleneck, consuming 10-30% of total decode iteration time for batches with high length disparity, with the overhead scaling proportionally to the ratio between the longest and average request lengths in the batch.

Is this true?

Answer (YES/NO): YES